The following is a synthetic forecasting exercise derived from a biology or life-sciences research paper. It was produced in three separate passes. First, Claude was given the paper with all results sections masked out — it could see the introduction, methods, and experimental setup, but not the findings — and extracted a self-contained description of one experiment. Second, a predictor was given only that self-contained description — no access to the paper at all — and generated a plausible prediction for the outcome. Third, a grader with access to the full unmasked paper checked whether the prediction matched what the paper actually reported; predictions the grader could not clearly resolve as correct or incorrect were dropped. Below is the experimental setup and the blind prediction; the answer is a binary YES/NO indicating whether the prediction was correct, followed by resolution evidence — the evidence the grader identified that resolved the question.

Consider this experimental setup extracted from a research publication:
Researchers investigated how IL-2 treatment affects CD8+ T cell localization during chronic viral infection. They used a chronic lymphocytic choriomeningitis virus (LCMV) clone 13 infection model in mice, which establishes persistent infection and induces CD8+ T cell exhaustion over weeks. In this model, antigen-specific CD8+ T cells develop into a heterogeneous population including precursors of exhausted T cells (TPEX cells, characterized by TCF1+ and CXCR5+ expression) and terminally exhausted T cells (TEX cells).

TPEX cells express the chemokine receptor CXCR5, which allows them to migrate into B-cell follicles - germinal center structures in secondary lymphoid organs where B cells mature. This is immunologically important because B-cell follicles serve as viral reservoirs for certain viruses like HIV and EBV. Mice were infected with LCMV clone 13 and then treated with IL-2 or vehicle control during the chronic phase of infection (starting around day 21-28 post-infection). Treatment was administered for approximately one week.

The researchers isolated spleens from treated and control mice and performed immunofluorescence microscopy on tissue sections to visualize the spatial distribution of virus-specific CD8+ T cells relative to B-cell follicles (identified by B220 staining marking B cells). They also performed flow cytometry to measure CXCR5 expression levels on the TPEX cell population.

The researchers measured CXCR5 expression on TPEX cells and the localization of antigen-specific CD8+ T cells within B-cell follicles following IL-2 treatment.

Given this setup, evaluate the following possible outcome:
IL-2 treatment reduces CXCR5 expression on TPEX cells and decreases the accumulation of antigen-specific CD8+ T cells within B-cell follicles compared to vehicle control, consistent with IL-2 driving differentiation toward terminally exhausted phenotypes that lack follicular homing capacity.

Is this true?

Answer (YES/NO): YES